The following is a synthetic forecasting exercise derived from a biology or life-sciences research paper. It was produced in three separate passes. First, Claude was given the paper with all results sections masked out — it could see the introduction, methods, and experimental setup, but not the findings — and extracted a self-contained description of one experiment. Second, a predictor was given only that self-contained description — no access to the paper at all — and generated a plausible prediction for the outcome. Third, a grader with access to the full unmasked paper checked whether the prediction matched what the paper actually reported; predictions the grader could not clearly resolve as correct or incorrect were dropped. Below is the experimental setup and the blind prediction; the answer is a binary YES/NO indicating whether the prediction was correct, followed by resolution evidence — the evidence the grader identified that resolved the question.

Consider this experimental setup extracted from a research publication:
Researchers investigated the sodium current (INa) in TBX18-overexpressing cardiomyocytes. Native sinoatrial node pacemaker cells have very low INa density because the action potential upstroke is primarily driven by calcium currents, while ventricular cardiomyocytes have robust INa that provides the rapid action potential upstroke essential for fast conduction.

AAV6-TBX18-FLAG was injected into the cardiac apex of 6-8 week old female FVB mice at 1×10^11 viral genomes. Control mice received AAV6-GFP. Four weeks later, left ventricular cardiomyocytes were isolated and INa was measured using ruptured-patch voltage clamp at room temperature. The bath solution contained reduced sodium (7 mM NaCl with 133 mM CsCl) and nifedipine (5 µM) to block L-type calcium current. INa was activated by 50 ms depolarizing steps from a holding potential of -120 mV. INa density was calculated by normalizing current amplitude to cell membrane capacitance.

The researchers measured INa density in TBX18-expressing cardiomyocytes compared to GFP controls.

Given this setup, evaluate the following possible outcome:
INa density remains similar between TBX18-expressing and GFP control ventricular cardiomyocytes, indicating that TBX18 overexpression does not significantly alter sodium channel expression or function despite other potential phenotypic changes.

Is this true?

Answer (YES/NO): NO